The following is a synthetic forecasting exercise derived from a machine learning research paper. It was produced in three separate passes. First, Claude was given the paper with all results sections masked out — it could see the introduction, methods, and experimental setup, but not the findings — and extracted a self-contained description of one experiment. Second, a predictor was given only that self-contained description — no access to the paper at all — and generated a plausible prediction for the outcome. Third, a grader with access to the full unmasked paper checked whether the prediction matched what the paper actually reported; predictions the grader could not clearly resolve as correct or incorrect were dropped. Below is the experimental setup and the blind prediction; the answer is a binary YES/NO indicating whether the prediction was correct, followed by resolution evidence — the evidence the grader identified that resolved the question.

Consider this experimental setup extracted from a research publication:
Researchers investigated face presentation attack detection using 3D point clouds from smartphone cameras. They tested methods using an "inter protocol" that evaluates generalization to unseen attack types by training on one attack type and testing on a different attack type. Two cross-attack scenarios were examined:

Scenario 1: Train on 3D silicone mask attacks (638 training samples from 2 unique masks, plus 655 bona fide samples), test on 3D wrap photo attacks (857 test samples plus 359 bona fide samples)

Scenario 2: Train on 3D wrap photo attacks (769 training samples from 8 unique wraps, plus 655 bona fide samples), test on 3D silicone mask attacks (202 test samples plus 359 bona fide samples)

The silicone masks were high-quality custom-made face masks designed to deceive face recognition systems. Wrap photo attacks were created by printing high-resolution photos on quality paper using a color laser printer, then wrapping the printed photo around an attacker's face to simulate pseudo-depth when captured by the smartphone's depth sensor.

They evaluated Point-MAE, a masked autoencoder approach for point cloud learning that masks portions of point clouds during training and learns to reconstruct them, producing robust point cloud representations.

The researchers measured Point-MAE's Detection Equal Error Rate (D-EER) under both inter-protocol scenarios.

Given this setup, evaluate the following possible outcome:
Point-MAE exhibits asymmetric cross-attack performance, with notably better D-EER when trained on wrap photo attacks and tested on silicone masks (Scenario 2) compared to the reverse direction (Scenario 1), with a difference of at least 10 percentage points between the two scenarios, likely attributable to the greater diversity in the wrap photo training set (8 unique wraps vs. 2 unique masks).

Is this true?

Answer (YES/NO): NO